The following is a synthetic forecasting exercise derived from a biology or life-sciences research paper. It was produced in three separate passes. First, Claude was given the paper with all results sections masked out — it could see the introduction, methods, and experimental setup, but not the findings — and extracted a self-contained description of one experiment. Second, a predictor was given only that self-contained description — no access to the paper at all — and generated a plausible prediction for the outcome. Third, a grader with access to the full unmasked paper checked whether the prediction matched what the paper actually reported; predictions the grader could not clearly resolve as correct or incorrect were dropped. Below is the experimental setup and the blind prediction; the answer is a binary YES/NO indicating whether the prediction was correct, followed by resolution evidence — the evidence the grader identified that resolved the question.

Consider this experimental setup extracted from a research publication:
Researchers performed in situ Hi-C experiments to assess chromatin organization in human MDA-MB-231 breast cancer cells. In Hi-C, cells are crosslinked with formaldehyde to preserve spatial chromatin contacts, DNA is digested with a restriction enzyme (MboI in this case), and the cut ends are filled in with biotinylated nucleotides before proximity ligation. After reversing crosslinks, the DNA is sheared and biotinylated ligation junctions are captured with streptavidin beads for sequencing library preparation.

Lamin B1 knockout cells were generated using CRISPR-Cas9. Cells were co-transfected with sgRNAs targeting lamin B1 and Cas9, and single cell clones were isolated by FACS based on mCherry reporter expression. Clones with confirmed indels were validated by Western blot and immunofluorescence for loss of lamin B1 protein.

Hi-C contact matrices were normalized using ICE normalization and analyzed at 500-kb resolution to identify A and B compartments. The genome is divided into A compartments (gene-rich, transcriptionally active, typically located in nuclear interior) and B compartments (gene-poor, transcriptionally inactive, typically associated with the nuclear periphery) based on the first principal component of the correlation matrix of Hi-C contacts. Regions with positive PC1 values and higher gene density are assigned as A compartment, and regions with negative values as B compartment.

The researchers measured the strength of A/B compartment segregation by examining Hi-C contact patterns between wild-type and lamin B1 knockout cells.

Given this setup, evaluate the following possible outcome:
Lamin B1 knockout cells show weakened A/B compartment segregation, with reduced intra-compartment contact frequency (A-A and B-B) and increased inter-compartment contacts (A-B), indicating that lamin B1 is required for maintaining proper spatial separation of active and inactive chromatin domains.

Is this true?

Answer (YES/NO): YES